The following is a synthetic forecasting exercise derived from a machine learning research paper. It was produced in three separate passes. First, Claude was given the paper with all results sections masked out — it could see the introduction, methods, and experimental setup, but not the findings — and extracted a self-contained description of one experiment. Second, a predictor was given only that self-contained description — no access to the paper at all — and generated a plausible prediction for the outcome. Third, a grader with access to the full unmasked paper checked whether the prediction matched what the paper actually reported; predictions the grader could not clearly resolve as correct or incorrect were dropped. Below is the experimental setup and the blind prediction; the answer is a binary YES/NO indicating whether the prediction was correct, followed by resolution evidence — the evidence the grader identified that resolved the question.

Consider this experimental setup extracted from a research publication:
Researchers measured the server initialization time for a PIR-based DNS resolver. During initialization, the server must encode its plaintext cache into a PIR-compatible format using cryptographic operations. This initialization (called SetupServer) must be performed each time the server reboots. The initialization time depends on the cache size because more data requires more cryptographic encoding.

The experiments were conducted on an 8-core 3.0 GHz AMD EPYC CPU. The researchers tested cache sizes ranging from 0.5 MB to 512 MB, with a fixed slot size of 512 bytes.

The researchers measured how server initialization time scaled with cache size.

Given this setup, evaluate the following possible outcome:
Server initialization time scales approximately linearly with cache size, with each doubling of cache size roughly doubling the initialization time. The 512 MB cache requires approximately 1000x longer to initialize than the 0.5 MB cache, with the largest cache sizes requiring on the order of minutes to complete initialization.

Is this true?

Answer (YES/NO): NO